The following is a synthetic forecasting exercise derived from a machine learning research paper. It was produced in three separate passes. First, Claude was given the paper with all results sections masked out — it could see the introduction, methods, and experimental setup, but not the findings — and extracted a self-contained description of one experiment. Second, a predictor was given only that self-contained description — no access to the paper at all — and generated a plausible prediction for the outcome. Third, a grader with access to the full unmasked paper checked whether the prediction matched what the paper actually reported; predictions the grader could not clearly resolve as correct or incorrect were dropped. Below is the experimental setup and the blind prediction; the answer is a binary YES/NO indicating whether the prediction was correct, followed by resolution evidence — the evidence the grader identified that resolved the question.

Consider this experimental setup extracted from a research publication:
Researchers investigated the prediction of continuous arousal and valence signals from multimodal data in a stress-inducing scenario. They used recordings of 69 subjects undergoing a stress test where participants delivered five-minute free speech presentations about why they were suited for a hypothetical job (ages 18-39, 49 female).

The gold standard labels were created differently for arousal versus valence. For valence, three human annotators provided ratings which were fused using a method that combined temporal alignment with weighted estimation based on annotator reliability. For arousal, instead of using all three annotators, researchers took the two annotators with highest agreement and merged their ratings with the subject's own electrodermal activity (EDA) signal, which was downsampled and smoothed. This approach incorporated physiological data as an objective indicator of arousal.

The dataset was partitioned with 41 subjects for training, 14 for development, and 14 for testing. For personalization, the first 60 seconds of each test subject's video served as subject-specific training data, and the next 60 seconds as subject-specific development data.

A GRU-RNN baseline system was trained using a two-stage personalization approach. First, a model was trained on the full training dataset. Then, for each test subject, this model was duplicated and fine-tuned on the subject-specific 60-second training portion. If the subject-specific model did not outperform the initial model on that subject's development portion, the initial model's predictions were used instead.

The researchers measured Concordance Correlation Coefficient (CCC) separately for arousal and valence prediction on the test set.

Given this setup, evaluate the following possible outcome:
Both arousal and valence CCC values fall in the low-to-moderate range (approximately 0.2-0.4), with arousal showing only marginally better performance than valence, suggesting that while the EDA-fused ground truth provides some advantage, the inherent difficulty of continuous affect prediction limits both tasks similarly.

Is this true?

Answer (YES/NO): NO